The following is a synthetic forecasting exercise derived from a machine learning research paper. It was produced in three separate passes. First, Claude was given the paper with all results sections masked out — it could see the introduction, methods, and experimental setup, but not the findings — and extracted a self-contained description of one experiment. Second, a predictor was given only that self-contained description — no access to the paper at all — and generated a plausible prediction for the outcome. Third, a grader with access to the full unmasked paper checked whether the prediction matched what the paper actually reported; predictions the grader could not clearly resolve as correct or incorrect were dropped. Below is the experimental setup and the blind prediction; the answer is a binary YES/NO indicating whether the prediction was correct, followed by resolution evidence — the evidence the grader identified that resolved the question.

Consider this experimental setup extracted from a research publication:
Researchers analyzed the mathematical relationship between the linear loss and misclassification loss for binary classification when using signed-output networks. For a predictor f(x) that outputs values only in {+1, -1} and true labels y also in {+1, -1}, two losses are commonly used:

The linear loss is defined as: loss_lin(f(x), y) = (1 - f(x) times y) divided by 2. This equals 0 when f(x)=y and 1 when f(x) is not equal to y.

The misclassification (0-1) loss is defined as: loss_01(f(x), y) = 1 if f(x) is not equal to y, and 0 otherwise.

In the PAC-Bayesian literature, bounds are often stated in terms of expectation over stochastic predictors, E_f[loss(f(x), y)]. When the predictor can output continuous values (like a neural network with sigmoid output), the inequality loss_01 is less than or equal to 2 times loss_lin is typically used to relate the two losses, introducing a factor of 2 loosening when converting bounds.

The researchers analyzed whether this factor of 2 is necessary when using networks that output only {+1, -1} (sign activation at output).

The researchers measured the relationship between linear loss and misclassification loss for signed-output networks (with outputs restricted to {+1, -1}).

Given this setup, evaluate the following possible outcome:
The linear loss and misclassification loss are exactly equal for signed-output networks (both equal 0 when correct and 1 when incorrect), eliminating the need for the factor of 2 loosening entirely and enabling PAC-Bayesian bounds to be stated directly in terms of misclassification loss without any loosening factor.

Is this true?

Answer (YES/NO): YES